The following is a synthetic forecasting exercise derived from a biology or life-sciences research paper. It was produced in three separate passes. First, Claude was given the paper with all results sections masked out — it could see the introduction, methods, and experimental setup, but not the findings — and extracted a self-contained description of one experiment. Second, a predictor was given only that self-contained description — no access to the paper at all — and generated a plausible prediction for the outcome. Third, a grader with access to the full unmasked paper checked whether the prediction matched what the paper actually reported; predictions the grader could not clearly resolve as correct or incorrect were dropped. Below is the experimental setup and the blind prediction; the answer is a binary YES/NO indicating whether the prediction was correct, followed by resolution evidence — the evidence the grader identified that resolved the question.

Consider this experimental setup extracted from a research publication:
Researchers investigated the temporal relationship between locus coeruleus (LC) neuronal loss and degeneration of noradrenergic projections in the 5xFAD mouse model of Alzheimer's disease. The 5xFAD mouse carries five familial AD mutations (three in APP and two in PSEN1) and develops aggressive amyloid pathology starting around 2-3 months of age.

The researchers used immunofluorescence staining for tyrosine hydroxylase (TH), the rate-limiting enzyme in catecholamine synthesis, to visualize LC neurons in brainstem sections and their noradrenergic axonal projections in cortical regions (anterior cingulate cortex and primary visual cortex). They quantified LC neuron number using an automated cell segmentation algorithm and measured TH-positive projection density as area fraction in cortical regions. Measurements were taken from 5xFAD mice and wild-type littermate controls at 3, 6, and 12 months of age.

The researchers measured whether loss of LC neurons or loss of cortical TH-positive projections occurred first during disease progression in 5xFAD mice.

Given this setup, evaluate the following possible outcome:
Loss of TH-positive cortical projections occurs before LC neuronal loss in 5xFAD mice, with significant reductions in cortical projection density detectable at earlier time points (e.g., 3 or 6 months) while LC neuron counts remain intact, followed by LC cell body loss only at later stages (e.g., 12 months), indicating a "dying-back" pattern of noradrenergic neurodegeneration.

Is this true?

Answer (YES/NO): YES